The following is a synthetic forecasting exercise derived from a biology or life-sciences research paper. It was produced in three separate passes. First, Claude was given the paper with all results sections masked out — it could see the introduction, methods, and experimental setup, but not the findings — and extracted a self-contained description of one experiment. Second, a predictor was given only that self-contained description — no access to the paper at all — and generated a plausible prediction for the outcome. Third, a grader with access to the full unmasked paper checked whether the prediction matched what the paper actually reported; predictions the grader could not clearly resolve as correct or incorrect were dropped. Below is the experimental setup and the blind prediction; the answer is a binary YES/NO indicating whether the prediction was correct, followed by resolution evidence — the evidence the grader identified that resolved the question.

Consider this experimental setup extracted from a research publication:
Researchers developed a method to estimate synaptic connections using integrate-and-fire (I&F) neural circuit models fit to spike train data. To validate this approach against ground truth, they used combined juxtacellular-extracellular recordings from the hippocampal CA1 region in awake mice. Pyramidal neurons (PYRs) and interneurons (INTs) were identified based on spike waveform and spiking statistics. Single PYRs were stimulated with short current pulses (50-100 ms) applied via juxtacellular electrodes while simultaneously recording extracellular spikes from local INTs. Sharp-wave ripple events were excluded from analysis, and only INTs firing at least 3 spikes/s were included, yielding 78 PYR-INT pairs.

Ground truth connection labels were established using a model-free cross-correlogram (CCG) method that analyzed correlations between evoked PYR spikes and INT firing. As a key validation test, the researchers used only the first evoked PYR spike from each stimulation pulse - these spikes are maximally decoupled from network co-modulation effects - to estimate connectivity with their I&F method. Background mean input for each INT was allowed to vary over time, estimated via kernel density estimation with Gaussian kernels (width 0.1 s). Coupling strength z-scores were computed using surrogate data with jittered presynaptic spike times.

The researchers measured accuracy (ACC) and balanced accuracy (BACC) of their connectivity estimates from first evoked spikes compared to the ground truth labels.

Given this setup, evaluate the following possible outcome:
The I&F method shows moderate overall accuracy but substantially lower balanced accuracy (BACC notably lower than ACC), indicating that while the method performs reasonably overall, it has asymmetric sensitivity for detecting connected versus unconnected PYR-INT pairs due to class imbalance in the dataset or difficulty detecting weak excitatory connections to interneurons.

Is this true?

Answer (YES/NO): NO